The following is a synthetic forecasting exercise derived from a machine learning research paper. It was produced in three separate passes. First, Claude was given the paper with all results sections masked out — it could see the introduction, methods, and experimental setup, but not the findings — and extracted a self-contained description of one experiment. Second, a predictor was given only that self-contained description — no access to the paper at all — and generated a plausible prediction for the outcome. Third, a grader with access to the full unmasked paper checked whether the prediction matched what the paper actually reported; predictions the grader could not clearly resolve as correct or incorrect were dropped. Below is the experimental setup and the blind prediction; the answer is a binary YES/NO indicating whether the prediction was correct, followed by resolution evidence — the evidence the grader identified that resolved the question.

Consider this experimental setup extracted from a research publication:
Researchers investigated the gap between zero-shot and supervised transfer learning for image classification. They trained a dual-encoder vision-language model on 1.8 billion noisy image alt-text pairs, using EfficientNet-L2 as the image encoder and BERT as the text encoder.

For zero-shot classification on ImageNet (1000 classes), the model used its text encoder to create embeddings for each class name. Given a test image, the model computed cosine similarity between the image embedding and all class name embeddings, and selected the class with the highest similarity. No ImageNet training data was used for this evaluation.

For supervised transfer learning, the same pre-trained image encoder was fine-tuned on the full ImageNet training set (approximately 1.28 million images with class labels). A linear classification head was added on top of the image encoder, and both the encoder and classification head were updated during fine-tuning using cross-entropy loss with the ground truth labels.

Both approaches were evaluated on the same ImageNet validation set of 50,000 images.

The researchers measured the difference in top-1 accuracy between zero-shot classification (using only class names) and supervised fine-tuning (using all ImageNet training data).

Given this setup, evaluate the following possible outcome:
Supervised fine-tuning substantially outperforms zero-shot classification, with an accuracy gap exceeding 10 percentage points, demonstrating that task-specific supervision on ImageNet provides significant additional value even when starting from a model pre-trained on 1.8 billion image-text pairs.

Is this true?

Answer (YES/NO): YES